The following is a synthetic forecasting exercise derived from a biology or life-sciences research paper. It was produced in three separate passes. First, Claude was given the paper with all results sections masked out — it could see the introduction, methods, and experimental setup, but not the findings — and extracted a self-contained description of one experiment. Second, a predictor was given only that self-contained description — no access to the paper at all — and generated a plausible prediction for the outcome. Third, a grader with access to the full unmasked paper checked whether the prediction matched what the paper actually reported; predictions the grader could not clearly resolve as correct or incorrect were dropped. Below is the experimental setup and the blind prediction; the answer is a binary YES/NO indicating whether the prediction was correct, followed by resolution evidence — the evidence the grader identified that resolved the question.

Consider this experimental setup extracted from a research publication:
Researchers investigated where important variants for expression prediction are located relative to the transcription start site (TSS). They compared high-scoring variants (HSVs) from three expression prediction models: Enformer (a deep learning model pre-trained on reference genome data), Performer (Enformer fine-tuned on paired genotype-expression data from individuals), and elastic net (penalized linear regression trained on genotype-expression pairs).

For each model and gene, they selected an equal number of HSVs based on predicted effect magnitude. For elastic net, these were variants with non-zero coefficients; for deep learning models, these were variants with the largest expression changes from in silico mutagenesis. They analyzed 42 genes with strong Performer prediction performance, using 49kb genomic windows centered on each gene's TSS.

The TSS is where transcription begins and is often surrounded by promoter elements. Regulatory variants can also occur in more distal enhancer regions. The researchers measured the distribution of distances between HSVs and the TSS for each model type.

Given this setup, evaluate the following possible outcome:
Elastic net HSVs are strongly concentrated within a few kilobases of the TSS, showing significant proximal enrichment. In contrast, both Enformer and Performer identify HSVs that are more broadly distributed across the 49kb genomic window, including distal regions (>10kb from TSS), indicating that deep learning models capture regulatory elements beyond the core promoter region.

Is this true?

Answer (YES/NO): NO